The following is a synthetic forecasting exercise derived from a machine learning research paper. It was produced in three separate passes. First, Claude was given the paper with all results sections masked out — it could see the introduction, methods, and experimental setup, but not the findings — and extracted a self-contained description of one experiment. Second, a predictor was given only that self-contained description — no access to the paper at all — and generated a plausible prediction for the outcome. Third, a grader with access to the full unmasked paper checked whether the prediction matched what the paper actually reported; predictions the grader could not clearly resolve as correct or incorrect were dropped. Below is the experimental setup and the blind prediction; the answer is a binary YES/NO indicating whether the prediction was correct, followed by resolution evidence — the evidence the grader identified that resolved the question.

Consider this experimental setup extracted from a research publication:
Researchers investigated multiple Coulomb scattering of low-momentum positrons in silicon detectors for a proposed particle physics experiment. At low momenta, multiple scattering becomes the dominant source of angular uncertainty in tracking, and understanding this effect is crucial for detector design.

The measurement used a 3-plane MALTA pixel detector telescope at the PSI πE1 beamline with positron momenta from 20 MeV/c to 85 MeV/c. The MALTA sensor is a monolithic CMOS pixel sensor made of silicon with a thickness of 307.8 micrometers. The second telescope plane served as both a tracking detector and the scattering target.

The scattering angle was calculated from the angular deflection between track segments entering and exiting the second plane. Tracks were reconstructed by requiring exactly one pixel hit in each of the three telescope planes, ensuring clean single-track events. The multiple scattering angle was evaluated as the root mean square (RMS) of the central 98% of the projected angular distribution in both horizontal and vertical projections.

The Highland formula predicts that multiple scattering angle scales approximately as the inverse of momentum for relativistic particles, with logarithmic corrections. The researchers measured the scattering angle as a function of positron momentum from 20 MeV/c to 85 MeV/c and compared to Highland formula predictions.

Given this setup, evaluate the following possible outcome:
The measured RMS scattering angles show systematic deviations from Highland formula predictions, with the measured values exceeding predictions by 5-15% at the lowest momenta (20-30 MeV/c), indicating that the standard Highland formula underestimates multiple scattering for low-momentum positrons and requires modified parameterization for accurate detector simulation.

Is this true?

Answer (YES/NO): NO